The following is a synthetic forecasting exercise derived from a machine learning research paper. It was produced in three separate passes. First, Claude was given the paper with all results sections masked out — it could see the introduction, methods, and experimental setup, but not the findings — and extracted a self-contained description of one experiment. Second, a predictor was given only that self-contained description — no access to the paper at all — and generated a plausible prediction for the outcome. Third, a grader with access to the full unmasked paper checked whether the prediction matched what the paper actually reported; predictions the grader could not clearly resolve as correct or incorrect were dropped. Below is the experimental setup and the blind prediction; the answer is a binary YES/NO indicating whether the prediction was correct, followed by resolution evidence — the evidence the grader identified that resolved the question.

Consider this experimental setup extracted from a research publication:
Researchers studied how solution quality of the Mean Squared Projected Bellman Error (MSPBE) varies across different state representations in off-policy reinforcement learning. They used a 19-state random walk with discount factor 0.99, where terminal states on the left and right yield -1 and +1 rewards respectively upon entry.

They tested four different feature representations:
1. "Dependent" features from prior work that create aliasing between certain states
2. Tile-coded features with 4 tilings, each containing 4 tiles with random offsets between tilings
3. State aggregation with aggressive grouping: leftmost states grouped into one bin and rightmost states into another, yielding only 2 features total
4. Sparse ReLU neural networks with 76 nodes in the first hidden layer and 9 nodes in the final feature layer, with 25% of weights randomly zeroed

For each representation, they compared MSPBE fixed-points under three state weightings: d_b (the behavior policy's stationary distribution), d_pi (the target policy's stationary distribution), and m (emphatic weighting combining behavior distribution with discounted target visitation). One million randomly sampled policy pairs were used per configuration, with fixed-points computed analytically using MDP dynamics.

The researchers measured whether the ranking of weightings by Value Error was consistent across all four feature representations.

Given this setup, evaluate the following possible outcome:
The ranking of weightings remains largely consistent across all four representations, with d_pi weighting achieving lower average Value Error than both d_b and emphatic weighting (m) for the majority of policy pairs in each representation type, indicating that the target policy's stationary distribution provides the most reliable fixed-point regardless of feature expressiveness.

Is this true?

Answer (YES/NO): NO